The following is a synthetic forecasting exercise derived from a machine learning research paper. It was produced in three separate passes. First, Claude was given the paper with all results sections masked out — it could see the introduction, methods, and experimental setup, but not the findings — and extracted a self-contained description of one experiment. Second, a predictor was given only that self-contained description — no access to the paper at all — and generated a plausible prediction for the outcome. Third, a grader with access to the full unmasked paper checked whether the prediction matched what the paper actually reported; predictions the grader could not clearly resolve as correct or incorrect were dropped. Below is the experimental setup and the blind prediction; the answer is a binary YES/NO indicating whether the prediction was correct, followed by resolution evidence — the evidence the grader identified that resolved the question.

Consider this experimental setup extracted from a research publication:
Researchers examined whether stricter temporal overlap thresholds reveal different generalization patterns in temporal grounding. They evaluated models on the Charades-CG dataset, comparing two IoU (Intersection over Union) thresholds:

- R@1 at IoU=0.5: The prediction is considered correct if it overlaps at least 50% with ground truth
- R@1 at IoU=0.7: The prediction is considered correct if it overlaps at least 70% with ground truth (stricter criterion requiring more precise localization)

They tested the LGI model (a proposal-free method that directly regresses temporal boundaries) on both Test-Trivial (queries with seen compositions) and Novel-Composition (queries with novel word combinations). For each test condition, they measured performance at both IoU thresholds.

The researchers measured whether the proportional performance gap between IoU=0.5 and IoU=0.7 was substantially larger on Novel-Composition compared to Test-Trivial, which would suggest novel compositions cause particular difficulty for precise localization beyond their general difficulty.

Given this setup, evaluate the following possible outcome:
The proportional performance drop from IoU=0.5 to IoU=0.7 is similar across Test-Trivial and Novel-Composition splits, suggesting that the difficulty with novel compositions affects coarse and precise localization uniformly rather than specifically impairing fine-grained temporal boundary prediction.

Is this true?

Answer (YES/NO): YES